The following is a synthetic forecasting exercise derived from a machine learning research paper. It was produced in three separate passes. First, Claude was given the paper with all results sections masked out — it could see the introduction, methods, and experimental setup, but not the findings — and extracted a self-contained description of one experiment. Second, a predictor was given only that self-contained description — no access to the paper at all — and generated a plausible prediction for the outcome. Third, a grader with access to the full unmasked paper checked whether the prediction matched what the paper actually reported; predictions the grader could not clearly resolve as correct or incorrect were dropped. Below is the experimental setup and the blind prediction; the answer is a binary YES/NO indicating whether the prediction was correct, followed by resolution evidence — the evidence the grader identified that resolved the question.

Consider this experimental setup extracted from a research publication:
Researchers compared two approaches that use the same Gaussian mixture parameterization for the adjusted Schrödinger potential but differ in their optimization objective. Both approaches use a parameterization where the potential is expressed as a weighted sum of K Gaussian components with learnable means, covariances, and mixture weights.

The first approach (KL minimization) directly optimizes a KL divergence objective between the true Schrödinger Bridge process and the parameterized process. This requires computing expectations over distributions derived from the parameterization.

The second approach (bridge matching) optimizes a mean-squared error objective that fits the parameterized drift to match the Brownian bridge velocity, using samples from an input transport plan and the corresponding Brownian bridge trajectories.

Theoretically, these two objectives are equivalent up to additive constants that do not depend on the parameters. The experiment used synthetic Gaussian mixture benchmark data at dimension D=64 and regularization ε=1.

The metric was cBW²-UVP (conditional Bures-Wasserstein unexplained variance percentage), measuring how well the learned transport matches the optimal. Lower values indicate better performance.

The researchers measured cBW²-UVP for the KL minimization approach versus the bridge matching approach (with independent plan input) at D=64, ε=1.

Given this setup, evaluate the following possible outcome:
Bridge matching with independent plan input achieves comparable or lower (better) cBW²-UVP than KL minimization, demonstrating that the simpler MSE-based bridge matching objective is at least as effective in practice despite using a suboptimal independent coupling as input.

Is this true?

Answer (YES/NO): NO